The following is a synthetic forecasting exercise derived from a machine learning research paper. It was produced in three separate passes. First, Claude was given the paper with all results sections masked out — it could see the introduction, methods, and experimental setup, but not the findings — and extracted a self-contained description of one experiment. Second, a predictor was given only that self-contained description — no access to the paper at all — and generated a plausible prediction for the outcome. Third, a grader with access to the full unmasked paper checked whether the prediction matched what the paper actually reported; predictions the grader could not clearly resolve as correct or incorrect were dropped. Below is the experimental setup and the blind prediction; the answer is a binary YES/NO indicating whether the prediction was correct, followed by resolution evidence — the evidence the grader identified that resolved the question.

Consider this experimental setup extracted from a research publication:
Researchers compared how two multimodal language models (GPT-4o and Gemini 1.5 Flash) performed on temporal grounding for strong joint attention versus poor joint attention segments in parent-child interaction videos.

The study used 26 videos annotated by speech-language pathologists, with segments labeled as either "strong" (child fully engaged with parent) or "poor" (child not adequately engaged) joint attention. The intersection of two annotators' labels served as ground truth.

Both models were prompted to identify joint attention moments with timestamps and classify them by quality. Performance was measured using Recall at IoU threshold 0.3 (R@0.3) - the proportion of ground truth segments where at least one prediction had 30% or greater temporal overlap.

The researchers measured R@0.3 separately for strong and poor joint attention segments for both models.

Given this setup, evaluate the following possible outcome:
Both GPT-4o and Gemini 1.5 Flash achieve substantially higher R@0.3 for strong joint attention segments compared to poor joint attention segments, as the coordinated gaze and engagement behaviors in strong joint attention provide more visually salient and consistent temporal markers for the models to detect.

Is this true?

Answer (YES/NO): YES